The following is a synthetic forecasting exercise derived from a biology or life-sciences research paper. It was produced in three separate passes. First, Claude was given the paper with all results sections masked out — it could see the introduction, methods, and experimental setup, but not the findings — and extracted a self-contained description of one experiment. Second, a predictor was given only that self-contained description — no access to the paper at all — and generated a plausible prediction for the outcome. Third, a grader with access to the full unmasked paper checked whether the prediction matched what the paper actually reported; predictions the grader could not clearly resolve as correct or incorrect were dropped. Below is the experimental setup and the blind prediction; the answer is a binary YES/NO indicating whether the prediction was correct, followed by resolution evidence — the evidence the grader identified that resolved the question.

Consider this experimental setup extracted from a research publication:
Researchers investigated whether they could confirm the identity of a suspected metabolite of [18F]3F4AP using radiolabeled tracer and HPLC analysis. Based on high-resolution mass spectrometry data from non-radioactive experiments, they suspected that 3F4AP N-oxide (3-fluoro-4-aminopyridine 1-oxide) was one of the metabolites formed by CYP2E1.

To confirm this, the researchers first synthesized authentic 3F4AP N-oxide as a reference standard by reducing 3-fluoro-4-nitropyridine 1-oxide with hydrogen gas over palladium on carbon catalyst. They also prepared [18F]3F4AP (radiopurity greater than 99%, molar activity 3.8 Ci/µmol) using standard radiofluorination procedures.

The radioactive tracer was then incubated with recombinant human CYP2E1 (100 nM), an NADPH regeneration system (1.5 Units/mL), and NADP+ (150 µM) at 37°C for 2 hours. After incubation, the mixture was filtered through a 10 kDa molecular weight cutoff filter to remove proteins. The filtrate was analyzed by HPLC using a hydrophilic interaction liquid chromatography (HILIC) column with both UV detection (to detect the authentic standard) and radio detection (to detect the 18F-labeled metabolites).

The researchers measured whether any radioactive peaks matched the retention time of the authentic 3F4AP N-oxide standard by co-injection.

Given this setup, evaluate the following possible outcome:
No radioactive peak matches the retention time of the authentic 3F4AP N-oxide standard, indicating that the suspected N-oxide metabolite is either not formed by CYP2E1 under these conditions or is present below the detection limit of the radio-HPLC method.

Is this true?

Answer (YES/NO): NO